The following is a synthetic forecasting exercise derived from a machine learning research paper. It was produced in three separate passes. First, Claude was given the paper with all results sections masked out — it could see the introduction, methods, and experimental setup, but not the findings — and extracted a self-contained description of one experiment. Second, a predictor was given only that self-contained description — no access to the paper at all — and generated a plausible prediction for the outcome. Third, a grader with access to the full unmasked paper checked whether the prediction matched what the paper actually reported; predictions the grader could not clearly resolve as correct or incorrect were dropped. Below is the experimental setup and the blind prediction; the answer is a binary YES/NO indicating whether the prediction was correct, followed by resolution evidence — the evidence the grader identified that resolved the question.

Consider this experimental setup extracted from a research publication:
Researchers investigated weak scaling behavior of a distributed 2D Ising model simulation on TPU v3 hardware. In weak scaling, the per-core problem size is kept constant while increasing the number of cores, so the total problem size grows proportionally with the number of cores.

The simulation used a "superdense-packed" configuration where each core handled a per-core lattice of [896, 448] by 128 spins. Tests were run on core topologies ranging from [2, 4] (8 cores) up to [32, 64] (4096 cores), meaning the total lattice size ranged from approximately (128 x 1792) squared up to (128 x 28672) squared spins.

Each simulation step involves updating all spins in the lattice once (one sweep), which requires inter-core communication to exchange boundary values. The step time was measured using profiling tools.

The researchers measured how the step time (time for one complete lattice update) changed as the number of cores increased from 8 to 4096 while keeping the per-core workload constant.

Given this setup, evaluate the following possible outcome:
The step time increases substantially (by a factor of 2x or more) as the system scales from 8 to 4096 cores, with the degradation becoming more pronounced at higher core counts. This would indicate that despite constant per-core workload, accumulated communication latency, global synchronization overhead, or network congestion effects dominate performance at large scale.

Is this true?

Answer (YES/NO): NO